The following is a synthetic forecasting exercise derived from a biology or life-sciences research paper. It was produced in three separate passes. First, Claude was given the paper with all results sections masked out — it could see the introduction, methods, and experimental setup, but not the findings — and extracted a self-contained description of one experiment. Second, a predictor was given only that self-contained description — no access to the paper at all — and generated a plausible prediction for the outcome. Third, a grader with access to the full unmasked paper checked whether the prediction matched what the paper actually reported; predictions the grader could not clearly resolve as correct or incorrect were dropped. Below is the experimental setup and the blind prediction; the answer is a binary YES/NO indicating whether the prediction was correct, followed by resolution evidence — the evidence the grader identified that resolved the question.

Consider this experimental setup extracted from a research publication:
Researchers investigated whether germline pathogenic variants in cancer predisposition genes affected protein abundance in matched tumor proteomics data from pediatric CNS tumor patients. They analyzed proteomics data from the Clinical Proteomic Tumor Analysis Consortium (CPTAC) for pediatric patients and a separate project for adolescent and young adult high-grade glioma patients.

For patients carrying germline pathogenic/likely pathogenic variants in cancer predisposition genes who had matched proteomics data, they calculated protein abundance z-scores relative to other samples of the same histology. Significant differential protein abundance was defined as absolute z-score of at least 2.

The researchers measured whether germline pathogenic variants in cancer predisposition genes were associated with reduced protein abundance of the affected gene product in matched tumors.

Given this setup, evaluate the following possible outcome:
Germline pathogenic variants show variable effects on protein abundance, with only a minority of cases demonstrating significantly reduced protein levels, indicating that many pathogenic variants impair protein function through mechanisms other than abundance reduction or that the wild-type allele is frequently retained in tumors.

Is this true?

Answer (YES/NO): YES